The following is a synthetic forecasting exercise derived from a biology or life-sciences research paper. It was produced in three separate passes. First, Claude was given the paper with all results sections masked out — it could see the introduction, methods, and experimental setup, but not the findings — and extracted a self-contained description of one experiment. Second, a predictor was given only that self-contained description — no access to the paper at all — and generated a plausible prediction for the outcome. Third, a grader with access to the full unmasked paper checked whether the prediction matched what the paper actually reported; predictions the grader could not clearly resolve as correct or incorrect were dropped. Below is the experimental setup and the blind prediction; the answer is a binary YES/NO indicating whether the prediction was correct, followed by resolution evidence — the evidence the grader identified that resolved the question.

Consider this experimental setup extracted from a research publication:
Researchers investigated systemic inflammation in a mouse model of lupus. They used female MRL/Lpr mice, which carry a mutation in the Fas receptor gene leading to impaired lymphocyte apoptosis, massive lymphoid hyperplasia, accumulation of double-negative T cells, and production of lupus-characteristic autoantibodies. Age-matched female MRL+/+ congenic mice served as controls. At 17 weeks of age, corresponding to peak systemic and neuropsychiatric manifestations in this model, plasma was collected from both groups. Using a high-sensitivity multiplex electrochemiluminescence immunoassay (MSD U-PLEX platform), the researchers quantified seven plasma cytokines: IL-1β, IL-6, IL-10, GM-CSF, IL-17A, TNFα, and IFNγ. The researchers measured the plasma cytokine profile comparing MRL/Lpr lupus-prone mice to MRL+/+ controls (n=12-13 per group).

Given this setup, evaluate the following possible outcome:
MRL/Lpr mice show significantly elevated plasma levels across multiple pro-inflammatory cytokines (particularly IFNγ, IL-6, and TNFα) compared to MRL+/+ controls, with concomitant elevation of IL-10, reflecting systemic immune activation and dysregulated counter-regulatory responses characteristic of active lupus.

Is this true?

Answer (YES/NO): YES